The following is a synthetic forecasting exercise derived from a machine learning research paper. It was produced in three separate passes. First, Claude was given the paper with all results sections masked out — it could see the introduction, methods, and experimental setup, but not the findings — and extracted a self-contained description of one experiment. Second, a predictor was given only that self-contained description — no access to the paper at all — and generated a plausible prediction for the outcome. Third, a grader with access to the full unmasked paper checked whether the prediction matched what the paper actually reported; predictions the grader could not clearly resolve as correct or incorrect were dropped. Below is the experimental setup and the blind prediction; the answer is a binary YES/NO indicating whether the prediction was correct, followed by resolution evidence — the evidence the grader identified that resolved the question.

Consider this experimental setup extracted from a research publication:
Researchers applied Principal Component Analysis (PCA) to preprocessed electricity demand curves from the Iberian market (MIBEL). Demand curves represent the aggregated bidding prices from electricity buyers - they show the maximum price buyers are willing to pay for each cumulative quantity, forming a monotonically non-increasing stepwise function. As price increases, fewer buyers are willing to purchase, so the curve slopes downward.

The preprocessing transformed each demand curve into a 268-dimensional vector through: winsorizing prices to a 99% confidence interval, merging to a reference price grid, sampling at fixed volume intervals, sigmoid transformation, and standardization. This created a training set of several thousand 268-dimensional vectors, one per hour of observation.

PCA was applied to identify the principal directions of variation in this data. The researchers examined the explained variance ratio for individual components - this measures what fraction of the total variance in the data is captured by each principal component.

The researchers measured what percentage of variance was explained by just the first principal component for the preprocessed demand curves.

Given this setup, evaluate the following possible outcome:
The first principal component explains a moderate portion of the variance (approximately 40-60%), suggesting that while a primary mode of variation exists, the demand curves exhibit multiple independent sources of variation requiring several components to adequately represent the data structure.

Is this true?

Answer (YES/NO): YES